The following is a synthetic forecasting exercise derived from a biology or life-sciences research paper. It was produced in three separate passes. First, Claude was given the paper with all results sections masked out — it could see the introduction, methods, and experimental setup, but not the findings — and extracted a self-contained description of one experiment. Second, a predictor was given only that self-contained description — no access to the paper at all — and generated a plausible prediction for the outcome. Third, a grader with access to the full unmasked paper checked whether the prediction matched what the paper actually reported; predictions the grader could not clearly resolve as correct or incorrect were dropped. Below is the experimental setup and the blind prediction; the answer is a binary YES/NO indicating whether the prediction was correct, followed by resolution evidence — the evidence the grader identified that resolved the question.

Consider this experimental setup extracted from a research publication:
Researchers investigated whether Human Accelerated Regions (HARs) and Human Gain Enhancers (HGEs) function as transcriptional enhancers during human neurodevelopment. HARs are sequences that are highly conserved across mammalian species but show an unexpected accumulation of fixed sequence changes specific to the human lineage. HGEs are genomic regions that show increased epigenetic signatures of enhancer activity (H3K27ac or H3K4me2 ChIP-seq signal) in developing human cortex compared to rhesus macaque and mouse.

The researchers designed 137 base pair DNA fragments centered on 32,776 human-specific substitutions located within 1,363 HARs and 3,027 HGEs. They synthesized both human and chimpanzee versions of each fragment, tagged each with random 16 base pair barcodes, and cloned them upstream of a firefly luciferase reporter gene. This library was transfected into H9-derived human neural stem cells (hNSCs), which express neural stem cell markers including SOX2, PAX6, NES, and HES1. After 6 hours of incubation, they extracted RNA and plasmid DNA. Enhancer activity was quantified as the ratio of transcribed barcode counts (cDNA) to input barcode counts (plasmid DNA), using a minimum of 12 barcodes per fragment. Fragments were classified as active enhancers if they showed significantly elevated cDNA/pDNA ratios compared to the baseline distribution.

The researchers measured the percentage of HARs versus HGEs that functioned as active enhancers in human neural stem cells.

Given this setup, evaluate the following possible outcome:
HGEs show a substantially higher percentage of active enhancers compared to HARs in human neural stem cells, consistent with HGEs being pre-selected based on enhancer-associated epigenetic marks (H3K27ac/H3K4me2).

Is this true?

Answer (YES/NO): YES